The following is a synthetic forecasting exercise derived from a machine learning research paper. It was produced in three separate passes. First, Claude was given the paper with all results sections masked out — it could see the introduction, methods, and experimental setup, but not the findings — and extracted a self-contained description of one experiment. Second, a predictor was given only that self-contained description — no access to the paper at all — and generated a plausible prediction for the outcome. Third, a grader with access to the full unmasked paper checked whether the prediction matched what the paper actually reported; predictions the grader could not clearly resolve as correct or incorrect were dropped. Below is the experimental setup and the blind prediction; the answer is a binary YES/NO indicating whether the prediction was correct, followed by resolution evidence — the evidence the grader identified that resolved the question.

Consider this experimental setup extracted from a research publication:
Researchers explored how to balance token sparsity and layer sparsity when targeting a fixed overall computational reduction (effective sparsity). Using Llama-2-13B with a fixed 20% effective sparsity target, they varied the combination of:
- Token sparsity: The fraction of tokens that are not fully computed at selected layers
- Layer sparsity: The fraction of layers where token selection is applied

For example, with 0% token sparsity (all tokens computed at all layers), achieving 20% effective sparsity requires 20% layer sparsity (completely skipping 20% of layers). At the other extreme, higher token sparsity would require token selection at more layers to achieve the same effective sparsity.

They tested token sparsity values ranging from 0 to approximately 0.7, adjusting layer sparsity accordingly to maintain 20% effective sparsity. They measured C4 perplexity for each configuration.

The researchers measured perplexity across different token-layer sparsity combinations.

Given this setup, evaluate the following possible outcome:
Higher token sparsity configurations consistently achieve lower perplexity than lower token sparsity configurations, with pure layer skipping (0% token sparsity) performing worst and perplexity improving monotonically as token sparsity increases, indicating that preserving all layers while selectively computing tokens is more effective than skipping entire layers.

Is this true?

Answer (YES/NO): NO